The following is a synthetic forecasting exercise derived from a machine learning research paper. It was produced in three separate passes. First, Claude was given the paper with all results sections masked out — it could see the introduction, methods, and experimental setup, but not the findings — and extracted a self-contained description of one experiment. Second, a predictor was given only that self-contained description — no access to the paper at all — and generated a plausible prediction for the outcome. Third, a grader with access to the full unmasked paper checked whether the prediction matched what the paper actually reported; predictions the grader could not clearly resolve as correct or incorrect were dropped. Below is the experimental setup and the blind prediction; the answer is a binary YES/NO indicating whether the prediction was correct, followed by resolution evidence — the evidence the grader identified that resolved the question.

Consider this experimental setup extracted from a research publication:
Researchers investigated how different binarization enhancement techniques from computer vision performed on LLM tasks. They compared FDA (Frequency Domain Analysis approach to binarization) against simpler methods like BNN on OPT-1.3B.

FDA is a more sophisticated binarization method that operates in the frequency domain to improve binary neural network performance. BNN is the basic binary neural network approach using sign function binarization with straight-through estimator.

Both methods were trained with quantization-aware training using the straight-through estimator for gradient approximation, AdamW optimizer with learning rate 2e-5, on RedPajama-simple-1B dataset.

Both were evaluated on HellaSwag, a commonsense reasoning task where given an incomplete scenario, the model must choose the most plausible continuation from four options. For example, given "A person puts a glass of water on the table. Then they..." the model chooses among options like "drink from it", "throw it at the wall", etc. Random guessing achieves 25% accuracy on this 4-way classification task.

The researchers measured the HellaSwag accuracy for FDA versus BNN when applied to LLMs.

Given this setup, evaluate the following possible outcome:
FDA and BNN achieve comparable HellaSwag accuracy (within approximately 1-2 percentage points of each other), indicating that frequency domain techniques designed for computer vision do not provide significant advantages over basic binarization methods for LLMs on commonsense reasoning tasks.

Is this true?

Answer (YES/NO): NO